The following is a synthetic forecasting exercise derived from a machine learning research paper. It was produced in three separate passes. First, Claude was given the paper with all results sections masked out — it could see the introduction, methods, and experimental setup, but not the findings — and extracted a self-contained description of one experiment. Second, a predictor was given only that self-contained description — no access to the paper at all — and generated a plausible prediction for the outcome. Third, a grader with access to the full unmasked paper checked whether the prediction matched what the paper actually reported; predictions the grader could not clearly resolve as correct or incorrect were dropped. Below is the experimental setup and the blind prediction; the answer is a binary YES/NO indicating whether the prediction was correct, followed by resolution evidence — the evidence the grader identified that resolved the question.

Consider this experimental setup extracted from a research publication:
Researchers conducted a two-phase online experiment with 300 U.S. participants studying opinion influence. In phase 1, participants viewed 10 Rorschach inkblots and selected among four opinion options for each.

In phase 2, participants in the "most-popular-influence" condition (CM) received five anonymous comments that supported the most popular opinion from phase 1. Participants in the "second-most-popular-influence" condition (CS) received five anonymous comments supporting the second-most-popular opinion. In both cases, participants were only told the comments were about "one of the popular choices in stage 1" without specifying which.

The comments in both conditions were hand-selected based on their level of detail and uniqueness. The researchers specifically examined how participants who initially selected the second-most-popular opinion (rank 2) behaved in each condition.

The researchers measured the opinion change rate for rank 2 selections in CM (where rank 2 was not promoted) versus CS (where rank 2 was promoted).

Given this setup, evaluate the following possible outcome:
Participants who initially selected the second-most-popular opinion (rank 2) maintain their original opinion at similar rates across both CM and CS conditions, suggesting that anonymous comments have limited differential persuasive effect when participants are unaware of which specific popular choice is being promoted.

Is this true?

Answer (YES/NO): NO